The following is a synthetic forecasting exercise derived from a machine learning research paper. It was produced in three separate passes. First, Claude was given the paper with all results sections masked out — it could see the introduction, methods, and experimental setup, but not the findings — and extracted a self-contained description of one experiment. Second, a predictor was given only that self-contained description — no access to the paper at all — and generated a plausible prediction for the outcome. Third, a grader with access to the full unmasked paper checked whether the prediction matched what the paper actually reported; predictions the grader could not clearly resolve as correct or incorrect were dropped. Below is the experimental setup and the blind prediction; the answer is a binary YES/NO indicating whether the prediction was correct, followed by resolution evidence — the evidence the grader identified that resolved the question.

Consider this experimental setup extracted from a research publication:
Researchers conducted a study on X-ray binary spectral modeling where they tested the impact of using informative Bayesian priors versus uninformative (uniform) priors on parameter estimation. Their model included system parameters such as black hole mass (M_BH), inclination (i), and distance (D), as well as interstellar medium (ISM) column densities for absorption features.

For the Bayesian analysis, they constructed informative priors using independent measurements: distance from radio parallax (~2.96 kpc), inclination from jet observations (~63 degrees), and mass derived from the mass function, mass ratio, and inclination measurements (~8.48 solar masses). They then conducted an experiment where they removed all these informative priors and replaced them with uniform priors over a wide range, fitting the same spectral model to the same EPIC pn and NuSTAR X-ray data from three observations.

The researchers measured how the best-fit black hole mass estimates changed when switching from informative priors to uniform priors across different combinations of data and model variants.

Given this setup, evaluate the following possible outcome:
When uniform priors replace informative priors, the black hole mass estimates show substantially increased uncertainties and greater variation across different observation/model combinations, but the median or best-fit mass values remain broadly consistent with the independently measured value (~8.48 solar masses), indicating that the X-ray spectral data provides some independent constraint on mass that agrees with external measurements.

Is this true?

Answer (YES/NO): NO